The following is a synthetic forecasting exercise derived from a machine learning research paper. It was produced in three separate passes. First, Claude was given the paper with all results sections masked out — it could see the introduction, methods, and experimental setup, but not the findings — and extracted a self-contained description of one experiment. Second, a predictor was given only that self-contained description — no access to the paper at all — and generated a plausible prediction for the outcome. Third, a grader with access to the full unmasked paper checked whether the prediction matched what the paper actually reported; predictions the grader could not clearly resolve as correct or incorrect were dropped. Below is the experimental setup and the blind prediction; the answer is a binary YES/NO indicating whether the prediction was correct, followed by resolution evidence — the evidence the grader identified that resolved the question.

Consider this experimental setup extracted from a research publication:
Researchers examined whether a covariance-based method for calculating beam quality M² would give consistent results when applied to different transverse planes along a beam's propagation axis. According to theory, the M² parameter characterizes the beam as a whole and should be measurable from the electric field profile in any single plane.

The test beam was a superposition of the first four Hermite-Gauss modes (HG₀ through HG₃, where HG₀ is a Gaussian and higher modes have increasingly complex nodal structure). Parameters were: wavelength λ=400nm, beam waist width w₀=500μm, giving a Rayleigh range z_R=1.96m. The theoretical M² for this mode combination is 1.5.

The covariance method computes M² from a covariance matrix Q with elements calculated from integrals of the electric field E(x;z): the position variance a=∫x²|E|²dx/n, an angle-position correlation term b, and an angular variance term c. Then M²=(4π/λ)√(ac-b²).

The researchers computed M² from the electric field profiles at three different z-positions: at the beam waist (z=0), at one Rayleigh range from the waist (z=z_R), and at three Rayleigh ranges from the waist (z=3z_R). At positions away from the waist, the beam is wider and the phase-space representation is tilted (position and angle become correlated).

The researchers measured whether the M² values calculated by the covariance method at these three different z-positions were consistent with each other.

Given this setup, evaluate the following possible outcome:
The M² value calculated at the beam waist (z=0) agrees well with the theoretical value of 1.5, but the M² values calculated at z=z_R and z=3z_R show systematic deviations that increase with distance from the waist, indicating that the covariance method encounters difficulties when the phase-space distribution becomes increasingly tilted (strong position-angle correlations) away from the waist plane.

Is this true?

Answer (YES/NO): NO